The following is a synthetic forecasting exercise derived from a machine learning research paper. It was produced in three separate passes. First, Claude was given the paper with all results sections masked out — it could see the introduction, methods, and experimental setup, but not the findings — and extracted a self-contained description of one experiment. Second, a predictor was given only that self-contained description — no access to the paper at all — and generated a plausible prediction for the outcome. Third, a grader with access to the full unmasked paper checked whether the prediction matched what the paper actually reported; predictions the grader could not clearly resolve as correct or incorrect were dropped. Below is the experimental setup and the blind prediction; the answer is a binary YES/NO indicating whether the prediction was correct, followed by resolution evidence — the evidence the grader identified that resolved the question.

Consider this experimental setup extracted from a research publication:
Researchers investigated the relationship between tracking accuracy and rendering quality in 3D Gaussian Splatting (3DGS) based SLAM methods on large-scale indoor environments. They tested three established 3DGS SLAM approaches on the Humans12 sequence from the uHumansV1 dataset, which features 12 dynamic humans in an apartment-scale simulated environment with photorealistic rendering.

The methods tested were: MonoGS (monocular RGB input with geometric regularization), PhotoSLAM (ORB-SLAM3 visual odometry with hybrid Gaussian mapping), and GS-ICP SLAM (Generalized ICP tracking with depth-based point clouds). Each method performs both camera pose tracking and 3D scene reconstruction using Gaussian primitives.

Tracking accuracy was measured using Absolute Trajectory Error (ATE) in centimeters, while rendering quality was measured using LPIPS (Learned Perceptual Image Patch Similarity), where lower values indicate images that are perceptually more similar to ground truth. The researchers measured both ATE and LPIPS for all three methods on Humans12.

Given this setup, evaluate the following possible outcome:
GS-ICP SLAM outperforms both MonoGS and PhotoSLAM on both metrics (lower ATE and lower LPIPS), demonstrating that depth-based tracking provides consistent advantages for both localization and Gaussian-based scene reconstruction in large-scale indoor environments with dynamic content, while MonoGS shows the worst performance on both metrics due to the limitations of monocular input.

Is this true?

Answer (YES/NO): NO